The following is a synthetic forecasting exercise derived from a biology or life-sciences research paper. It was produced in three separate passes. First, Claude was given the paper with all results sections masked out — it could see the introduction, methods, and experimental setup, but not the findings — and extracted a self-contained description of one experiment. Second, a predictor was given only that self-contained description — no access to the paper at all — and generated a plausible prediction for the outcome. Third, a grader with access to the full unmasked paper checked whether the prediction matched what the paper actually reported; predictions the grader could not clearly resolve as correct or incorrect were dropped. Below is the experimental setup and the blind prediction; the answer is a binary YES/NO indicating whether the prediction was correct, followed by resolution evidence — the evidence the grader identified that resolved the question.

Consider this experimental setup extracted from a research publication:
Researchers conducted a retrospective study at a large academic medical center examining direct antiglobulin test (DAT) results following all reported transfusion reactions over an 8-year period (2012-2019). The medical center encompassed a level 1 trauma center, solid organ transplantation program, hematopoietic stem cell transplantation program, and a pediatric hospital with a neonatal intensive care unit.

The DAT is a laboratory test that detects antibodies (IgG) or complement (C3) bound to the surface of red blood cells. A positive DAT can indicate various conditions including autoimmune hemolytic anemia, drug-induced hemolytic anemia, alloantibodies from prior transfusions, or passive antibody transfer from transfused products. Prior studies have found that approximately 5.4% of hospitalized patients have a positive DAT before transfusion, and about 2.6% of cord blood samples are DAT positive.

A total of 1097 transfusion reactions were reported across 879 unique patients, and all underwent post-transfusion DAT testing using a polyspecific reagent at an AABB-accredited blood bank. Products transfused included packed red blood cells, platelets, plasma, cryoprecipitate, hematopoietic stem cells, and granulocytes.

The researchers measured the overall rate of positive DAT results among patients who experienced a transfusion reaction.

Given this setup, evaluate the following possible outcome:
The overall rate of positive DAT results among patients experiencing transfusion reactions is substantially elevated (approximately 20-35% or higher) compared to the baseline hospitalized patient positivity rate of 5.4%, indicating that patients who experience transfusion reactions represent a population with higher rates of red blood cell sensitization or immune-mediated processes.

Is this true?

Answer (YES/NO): NO